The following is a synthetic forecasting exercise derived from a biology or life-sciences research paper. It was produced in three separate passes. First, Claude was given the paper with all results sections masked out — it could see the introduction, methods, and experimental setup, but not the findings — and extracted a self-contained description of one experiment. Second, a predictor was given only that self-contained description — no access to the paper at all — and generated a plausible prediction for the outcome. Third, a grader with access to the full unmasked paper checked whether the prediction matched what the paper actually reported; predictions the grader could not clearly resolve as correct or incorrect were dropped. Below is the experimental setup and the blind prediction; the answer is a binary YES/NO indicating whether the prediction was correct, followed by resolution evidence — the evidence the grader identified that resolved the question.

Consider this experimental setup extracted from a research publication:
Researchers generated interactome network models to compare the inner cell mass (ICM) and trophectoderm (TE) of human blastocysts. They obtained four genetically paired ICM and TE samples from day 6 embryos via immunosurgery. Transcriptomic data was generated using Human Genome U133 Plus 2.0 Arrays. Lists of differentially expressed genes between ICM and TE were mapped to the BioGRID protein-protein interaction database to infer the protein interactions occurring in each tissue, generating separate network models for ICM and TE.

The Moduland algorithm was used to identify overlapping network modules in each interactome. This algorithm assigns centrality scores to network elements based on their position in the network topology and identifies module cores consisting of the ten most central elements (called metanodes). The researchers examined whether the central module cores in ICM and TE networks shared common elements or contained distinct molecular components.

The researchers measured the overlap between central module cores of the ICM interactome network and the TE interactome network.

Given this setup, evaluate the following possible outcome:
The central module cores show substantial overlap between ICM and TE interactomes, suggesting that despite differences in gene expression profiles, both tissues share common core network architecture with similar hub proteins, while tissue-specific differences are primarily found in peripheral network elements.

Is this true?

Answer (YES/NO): NO